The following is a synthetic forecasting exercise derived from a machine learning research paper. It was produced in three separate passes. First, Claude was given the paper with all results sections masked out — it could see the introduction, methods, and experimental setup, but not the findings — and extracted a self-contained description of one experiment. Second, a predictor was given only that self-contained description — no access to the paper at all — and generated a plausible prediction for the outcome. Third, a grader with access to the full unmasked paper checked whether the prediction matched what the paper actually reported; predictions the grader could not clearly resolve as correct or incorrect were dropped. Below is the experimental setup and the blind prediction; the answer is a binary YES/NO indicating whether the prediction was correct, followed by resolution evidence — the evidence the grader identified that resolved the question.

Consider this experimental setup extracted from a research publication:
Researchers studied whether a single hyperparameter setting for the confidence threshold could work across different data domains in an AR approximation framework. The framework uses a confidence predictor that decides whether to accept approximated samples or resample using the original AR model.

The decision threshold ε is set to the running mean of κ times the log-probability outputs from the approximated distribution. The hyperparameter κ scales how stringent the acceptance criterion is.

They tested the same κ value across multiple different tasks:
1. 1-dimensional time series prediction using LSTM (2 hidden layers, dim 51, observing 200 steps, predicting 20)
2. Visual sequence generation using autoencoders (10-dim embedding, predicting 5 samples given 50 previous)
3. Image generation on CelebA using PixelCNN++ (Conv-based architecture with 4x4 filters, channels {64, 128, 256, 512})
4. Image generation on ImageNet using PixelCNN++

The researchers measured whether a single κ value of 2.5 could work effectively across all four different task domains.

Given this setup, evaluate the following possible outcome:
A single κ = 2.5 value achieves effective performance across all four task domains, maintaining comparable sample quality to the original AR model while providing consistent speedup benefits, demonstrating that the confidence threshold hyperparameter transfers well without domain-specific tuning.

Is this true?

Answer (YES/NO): YES